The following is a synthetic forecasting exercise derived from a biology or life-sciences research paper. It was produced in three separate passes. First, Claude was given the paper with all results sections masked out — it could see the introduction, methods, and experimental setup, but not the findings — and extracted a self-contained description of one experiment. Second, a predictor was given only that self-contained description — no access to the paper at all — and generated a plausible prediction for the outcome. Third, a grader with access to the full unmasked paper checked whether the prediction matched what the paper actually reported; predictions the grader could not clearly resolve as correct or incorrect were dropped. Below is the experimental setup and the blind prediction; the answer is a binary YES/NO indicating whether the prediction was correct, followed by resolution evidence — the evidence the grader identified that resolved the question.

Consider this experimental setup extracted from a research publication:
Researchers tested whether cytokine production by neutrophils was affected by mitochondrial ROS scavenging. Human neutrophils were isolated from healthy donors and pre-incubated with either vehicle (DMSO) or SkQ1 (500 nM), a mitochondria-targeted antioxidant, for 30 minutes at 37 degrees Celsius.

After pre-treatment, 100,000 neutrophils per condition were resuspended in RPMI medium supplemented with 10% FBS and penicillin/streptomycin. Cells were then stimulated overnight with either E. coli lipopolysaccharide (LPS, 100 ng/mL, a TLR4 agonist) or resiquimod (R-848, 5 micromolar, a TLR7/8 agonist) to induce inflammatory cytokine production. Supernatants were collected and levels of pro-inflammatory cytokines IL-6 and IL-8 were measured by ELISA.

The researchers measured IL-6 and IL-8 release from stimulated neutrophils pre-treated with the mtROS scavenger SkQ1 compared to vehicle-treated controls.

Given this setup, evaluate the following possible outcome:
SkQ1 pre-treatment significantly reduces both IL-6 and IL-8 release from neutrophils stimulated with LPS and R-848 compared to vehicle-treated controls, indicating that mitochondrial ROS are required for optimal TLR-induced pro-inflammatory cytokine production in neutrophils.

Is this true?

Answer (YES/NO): YES